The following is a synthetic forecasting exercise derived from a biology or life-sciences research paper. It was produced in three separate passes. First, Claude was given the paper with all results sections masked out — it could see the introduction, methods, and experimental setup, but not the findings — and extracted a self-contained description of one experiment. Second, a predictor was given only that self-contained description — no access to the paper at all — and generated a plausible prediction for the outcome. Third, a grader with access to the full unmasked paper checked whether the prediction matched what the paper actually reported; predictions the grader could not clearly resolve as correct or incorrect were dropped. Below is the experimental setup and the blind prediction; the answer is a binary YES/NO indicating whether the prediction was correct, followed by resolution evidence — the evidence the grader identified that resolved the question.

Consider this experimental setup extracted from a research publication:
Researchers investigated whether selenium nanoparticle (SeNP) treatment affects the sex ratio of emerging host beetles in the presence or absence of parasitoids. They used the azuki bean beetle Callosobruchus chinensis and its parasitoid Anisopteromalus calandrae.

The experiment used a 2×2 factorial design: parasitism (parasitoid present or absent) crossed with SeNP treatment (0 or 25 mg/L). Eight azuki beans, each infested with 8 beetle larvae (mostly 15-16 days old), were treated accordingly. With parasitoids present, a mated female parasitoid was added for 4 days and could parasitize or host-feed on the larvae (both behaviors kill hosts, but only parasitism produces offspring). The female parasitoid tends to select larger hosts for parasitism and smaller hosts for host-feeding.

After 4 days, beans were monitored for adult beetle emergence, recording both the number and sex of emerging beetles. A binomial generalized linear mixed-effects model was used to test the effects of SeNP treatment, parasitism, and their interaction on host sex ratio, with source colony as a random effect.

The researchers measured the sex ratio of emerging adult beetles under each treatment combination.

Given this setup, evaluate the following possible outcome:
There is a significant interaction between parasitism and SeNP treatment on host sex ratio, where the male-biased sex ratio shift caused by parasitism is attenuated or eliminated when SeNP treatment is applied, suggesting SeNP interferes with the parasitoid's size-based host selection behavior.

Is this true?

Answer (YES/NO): NO